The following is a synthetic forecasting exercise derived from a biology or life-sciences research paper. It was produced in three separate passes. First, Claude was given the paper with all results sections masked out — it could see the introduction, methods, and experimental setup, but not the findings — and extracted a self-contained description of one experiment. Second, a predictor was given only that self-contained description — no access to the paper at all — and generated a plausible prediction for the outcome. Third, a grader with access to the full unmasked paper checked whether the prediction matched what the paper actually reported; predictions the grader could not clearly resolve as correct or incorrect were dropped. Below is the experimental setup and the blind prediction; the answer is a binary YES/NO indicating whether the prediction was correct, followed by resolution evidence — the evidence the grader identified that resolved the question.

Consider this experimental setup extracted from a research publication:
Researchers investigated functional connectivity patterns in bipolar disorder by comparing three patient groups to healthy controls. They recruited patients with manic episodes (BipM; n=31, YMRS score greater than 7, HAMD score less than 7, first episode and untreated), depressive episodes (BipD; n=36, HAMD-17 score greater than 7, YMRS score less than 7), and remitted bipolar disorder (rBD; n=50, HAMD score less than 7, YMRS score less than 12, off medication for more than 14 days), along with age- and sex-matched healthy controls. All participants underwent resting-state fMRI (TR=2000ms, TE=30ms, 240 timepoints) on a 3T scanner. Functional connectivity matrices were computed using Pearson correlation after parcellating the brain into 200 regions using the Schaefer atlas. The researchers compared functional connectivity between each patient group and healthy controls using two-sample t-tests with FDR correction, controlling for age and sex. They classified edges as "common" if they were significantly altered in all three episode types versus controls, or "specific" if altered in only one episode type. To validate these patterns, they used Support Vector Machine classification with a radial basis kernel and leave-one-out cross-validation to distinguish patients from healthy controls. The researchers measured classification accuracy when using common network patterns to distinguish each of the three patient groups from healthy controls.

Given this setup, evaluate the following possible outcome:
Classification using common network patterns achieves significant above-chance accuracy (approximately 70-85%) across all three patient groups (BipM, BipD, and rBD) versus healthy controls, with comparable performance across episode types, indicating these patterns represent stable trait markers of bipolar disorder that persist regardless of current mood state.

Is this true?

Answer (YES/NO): YES